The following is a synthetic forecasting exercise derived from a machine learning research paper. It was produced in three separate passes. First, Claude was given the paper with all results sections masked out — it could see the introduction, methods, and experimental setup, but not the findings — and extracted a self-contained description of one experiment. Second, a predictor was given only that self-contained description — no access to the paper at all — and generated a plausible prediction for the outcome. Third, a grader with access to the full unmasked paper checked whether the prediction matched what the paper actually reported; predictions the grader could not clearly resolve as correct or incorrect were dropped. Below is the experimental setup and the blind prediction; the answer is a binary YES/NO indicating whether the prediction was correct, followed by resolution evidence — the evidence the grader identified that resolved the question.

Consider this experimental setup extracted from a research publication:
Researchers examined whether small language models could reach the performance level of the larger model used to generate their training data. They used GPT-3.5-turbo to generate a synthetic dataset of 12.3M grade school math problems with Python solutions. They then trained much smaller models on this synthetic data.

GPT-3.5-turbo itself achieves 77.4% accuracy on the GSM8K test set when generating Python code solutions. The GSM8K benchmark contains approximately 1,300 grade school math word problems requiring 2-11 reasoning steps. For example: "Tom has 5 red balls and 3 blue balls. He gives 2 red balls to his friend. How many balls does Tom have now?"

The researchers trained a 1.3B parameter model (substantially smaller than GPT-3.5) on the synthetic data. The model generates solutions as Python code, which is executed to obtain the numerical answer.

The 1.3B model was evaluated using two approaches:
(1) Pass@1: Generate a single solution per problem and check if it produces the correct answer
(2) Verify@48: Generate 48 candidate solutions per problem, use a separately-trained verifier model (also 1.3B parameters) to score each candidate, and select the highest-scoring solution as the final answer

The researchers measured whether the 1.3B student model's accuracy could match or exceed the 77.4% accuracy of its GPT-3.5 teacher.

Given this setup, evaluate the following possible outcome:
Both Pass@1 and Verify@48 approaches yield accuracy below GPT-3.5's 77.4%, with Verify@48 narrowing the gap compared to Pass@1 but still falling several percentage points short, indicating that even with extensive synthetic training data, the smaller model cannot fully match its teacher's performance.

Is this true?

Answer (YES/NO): NO